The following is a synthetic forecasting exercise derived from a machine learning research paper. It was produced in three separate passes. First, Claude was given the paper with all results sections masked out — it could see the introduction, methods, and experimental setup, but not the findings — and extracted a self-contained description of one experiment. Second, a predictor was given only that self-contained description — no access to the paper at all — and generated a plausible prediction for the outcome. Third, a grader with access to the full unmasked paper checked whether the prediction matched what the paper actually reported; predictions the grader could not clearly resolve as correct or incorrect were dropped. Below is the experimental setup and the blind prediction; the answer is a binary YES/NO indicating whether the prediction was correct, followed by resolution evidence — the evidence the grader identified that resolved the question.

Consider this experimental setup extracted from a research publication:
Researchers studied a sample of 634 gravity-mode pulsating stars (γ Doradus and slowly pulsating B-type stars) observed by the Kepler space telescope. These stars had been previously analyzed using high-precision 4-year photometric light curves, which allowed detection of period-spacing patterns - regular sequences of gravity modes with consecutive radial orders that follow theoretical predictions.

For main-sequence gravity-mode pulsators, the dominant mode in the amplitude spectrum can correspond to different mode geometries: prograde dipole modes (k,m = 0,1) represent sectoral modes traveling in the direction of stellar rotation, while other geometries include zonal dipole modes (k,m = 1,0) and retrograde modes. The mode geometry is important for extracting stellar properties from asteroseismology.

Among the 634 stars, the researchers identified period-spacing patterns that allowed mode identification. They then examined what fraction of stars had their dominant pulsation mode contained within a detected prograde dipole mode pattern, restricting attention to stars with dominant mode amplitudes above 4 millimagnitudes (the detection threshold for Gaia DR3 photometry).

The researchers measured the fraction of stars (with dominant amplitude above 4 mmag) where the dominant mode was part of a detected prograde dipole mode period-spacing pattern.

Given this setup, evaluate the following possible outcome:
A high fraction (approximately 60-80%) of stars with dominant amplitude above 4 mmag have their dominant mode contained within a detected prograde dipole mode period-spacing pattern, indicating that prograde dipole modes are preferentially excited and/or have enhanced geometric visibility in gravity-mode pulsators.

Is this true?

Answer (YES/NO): NO